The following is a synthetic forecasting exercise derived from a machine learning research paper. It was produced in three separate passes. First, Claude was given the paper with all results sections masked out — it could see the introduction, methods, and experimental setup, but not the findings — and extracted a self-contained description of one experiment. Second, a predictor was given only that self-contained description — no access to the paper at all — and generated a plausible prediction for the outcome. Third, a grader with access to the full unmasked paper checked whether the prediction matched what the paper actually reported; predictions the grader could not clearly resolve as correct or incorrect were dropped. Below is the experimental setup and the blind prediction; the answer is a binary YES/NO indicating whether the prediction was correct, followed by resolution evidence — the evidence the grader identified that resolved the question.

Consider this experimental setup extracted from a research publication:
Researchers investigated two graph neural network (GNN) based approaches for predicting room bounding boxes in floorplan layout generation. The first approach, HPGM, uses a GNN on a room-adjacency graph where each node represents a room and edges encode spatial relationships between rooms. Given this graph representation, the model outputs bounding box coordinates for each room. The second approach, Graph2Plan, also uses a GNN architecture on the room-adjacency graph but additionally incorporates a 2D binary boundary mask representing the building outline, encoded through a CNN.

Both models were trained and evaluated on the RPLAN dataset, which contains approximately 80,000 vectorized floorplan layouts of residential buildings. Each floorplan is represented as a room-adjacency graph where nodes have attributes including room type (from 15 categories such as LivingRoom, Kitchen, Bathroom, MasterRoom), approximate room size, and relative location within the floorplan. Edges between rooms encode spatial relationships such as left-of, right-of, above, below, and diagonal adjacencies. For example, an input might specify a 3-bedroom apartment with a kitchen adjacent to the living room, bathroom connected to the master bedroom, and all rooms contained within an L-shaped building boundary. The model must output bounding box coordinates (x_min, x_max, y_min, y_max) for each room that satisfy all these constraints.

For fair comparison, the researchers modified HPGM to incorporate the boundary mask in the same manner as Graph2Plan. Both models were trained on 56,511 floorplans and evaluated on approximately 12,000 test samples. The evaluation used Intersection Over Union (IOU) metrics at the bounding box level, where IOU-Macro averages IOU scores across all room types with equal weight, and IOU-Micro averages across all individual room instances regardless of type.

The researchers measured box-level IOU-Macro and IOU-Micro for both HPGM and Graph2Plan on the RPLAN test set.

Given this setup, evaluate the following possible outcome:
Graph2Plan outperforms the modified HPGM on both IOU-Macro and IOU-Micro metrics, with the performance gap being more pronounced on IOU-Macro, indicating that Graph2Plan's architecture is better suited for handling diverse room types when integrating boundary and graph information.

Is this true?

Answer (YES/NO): YES